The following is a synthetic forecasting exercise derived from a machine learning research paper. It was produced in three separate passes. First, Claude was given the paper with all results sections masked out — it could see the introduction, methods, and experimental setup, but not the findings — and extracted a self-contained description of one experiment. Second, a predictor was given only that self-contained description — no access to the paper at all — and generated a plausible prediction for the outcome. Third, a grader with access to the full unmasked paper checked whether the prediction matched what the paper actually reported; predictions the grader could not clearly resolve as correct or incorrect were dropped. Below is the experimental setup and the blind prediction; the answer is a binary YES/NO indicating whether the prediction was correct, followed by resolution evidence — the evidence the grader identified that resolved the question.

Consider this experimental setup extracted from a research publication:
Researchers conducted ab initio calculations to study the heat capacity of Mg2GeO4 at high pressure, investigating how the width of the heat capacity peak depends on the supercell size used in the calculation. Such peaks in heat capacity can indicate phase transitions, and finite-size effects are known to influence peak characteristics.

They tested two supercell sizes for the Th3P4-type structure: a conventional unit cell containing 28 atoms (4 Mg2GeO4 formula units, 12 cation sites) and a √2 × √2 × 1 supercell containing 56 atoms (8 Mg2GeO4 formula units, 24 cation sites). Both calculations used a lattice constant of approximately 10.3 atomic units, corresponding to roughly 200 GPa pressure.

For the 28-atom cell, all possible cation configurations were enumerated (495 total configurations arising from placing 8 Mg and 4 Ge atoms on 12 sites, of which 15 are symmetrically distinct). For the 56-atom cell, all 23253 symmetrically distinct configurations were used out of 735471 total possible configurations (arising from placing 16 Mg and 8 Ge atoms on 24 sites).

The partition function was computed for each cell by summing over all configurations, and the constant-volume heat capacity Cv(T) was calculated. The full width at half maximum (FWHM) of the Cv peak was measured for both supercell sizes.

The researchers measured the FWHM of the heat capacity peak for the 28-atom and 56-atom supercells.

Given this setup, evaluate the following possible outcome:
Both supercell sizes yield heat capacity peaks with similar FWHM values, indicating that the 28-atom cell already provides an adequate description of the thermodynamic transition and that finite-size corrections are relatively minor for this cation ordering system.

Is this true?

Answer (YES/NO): NO